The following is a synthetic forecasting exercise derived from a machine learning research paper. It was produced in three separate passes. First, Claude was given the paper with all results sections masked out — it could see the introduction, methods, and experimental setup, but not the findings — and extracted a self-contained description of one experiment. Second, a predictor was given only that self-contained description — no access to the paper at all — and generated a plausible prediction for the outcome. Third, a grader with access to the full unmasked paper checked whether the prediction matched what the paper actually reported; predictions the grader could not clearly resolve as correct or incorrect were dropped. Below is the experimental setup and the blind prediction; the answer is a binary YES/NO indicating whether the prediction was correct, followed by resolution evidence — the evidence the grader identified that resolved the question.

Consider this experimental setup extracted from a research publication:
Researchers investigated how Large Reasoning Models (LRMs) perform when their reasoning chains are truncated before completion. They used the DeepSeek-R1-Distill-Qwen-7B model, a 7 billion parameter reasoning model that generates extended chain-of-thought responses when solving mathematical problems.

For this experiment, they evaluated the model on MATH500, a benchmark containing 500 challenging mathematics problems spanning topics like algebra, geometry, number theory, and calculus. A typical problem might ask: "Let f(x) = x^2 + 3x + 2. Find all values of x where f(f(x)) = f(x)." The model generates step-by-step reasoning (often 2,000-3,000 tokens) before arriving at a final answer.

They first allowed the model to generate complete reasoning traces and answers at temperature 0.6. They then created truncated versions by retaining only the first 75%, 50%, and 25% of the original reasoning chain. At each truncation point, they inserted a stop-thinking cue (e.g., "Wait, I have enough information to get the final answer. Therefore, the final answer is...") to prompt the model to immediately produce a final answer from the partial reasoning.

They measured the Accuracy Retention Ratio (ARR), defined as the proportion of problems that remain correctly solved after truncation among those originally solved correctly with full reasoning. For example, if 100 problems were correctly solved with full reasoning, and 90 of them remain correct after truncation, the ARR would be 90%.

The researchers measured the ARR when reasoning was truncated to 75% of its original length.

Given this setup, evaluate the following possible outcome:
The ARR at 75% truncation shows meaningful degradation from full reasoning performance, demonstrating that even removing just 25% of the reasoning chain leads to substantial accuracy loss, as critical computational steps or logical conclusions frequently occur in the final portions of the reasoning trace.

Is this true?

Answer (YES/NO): NO